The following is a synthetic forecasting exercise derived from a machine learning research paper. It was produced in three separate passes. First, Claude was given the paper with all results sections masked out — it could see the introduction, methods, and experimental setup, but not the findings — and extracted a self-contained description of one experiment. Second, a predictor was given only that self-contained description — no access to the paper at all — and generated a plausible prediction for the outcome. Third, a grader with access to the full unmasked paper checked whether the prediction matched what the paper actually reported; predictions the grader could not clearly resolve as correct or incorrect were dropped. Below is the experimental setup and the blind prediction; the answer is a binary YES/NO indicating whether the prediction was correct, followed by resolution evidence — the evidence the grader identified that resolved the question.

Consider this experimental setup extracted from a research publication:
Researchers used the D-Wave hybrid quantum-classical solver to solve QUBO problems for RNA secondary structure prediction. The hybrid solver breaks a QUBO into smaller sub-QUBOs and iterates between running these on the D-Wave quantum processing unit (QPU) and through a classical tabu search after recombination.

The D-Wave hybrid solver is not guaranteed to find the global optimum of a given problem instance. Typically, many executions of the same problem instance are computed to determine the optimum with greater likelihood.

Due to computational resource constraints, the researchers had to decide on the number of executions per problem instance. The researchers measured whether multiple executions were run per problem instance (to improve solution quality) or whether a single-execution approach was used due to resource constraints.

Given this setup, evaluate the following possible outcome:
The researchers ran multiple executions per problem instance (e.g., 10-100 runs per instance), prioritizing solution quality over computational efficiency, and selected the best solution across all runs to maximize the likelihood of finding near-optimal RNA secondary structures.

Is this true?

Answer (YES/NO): NO